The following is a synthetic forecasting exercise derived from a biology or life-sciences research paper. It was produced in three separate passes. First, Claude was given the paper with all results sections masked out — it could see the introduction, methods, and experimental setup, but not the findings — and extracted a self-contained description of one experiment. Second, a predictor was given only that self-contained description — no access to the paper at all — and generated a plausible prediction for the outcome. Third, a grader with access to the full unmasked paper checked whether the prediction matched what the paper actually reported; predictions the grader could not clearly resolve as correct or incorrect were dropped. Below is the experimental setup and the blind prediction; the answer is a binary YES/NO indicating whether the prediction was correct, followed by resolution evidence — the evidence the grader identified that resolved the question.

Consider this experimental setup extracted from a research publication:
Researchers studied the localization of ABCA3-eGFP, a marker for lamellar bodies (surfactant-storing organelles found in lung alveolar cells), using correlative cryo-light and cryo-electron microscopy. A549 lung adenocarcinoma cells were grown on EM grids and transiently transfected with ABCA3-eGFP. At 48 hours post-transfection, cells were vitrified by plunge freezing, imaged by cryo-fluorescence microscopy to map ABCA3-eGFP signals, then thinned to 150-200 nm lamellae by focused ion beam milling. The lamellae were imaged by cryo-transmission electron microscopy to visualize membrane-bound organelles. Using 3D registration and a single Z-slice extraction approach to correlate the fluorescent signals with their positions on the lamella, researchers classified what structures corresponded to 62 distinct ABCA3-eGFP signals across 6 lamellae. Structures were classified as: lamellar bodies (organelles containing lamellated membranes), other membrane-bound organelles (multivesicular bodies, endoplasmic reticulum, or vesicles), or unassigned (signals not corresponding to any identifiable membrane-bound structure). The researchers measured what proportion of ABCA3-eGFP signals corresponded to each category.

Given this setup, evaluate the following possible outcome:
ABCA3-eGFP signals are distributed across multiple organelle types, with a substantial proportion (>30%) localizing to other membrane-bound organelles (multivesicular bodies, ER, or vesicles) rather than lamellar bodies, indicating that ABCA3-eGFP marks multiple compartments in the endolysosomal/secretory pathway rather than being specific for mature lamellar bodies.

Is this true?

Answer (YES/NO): YES